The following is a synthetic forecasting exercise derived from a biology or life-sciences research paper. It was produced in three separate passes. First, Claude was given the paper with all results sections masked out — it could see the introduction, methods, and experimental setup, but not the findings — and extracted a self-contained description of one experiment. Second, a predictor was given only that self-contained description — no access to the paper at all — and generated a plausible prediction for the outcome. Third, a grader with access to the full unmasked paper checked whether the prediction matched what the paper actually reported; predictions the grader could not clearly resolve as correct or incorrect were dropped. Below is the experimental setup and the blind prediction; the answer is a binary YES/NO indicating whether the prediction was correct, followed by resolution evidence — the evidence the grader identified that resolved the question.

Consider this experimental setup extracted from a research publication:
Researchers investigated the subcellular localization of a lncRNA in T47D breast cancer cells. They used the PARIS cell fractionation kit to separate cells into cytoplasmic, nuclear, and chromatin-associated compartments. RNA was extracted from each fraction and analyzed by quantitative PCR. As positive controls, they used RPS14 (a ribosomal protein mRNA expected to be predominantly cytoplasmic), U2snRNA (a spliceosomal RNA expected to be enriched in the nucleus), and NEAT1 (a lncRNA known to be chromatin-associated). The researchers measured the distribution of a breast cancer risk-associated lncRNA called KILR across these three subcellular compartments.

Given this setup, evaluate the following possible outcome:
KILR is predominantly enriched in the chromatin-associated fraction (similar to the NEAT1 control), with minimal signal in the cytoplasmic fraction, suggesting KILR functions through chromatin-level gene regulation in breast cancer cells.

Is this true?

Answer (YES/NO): NO